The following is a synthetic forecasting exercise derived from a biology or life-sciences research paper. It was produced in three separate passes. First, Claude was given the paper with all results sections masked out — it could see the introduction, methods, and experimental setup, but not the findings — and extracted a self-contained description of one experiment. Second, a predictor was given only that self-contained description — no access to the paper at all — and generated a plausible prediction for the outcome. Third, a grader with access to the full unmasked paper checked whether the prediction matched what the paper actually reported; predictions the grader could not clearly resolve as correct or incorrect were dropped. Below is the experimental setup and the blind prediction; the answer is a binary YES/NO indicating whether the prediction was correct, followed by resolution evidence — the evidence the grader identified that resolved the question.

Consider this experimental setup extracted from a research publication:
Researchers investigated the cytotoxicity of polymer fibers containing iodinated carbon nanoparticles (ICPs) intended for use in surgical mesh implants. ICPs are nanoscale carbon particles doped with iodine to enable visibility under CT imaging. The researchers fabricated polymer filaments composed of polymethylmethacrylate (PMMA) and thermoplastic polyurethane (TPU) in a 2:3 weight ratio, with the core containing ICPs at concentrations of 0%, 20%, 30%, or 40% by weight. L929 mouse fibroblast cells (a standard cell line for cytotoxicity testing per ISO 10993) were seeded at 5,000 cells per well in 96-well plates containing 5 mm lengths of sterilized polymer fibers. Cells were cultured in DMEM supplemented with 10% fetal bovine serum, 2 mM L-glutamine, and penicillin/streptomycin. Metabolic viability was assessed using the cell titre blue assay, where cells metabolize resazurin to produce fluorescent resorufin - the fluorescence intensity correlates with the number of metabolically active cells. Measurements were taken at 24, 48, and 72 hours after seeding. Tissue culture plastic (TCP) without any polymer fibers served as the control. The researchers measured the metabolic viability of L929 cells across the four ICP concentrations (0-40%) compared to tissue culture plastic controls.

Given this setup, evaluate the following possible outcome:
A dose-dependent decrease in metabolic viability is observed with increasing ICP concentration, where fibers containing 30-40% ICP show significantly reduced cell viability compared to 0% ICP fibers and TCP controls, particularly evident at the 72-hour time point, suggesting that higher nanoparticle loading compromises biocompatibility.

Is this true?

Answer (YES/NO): NO